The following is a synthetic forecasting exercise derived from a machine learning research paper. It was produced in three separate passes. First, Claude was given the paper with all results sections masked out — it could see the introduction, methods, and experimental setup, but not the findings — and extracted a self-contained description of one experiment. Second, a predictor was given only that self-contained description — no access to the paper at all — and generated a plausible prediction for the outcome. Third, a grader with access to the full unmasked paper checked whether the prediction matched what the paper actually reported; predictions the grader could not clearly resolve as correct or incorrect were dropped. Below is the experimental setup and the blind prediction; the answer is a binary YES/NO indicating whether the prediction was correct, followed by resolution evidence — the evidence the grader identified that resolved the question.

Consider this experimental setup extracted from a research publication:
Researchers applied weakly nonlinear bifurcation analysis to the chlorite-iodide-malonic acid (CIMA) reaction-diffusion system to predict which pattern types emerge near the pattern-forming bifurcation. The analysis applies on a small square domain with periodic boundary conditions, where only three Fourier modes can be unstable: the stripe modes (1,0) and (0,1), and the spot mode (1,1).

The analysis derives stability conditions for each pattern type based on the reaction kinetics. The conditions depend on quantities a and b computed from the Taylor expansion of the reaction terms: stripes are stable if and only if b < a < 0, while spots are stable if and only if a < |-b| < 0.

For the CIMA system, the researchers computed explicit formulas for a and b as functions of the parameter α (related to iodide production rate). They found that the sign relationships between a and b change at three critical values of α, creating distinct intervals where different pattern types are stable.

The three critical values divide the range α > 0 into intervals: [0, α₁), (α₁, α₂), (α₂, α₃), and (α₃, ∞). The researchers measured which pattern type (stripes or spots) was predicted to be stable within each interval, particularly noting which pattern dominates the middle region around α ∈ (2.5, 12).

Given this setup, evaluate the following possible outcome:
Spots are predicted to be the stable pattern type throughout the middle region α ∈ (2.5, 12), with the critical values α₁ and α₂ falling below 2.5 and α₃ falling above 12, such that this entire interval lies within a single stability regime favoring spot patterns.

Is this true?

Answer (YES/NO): NO